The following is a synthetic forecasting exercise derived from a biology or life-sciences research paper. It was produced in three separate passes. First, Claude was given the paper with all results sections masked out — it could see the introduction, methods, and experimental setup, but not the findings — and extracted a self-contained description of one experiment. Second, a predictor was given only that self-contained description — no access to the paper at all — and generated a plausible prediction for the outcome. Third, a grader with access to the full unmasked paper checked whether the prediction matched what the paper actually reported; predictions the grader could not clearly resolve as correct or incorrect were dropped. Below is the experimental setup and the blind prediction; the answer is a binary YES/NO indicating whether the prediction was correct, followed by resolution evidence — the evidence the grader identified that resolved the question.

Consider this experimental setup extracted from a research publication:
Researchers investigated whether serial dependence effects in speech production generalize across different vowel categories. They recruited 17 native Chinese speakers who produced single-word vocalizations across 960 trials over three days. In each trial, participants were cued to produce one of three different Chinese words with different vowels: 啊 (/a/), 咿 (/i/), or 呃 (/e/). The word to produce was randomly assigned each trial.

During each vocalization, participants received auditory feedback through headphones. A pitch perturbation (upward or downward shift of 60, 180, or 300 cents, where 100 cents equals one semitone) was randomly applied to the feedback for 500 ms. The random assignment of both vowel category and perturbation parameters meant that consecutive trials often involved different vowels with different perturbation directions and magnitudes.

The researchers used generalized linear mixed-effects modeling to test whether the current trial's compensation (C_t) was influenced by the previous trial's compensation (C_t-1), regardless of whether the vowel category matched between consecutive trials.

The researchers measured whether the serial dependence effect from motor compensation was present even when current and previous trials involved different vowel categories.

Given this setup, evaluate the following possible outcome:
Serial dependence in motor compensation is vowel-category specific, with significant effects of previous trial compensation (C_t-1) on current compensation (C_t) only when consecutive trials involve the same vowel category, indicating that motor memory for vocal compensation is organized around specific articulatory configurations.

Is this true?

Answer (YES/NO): NO